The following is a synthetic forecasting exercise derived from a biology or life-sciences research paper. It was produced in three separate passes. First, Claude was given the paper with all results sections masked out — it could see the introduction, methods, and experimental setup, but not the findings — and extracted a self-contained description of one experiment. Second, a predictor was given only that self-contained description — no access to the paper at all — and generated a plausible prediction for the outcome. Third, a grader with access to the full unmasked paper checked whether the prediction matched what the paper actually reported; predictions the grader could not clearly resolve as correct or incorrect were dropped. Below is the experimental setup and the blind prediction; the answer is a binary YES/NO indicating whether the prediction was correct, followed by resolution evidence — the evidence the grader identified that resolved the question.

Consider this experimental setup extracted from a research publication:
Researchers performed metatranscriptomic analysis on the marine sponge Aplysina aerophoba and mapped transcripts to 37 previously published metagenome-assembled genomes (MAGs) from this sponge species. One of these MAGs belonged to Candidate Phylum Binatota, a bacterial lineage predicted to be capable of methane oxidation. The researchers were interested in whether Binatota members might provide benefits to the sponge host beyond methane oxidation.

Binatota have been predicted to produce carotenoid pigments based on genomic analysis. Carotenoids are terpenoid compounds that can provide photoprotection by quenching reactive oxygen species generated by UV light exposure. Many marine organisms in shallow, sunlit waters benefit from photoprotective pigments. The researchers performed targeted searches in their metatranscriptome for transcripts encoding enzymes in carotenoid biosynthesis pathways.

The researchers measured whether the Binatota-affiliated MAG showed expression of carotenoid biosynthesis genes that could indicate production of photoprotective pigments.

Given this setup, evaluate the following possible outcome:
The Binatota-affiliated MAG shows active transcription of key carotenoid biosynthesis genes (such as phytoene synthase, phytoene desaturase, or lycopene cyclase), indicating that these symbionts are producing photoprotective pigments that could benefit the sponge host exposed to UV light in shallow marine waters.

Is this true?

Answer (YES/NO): YES